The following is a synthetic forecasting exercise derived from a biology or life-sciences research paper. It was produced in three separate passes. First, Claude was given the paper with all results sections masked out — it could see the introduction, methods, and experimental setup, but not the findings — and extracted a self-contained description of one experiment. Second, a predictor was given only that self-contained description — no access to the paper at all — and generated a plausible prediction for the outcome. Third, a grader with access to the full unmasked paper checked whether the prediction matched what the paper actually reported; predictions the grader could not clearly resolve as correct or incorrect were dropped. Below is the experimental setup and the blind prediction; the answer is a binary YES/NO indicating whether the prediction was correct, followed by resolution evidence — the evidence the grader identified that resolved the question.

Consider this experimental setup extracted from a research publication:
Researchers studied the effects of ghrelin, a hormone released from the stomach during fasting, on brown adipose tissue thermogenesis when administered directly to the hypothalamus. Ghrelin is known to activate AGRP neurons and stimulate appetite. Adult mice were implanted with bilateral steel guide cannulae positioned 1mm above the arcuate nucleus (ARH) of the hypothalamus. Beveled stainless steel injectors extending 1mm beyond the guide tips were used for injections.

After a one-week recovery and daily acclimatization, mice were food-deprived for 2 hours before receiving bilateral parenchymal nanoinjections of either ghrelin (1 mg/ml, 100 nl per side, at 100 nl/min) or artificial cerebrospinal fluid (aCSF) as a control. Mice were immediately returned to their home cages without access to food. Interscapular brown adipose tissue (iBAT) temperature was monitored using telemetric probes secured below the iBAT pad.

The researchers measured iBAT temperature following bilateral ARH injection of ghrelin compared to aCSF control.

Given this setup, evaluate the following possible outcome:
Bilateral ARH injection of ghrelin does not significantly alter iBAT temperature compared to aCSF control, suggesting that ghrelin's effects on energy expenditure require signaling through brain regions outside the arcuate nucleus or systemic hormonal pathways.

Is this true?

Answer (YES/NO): NO